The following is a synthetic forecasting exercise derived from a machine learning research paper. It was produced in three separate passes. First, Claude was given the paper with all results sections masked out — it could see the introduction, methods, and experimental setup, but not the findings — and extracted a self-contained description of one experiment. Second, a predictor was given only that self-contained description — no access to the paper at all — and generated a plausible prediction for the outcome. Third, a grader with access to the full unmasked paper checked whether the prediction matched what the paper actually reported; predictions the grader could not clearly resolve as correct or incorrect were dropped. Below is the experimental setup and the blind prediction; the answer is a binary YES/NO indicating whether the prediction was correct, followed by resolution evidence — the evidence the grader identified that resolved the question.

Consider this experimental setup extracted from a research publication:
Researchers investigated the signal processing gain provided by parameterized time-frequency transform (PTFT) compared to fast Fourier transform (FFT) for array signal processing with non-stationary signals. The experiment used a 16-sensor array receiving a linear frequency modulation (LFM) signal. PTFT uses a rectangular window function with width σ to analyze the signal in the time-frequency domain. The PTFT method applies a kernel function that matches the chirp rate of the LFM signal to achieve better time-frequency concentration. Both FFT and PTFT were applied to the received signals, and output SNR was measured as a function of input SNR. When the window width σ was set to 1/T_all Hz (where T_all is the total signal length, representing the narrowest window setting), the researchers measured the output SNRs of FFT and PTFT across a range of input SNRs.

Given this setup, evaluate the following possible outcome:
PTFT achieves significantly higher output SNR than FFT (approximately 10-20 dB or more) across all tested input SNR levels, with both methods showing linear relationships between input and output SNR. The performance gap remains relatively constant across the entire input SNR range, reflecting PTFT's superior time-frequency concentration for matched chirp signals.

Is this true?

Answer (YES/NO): NO